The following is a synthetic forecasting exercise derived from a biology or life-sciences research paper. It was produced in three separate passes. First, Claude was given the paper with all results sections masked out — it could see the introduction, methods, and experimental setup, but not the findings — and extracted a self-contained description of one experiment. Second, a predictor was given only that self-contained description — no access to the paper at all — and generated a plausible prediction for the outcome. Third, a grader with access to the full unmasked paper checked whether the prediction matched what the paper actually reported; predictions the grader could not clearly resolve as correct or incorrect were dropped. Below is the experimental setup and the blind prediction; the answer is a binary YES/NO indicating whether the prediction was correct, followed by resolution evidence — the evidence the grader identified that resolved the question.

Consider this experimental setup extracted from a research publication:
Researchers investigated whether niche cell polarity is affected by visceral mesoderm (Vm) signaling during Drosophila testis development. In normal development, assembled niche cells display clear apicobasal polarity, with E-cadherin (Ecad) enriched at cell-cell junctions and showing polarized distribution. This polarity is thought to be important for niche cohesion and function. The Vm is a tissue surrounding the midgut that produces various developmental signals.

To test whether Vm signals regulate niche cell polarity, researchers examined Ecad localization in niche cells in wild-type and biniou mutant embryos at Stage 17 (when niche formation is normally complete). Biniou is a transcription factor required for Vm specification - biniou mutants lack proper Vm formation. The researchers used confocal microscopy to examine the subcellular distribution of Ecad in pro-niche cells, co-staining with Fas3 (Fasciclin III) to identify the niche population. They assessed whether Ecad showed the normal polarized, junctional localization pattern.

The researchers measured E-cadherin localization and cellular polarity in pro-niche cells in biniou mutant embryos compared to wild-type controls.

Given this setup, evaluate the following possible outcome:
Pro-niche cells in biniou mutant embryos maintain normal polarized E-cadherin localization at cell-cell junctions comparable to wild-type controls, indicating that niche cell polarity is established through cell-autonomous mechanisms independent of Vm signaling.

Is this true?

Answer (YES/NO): NO